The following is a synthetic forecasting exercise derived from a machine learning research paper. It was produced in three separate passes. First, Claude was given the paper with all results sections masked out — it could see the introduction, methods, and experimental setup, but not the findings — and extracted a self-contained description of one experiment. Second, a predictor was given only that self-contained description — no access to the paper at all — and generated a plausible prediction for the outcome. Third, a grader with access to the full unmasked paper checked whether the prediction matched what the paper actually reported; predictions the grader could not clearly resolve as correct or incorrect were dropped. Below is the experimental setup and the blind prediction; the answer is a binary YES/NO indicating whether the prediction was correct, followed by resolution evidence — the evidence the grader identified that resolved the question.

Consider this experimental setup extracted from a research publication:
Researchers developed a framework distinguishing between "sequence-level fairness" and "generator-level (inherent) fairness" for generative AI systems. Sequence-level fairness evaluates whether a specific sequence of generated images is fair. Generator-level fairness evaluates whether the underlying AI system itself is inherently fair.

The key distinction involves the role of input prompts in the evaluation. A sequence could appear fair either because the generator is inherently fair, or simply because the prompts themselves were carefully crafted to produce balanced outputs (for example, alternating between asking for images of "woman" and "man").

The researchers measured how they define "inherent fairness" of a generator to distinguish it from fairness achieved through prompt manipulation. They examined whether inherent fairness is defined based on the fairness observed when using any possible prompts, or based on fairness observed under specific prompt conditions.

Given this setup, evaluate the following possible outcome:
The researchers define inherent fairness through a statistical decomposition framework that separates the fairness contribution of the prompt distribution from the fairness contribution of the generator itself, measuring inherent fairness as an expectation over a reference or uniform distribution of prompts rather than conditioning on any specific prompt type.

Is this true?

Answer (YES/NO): NO